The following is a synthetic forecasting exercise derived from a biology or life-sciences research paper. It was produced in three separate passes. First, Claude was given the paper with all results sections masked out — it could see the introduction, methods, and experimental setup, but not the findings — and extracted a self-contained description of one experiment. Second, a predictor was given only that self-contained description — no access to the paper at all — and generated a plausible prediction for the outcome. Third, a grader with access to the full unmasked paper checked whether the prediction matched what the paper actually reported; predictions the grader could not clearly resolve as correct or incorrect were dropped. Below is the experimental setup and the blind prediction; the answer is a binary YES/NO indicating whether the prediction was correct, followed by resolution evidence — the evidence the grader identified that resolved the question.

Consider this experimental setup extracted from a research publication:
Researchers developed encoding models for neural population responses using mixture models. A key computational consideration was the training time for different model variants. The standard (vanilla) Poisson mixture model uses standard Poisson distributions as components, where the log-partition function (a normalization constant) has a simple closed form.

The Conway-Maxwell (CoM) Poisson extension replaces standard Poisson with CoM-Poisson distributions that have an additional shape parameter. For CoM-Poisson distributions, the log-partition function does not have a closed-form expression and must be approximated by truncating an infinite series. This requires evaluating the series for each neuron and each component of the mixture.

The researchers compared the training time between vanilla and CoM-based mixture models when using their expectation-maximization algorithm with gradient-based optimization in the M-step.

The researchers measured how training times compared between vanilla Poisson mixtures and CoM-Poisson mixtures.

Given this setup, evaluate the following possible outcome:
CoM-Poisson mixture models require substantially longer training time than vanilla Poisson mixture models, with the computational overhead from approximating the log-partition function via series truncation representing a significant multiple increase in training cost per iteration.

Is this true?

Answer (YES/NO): YES